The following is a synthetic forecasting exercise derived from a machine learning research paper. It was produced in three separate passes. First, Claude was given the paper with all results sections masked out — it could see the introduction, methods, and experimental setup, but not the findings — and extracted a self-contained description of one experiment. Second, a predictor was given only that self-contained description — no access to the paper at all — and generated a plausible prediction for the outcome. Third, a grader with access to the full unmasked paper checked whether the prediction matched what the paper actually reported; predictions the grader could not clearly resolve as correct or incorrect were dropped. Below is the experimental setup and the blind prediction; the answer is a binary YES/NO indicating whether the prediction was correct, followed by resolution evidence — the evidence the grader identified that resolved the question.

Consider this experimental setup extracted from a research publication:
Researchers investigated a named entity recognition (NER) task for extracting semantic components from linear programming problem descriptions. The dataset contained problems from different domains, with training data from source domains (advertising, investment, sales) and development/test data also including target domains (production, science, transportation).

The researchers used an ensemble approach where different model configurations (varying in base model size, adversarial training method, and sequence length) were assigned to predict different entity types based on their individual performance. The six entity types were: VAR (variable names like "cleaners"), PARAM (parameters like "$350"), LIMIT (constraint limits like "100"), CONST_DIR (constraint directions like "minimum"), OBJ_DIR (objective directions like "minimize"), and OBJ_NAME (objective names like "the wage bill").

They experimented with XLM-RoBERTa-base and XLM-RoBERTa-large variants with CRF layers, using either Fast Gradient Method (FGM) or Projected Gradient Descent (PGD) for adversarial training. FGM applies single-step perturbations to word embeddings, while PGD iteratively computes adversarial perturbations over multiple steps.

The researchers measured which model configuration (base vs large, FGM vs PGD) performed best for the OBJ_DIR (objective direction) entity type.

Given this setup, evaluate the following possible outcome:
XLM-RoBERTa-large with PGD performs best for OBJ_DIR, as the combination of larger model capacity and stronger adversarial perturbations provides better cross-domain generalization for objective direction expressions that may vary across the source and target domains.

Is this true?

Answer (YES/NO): NO